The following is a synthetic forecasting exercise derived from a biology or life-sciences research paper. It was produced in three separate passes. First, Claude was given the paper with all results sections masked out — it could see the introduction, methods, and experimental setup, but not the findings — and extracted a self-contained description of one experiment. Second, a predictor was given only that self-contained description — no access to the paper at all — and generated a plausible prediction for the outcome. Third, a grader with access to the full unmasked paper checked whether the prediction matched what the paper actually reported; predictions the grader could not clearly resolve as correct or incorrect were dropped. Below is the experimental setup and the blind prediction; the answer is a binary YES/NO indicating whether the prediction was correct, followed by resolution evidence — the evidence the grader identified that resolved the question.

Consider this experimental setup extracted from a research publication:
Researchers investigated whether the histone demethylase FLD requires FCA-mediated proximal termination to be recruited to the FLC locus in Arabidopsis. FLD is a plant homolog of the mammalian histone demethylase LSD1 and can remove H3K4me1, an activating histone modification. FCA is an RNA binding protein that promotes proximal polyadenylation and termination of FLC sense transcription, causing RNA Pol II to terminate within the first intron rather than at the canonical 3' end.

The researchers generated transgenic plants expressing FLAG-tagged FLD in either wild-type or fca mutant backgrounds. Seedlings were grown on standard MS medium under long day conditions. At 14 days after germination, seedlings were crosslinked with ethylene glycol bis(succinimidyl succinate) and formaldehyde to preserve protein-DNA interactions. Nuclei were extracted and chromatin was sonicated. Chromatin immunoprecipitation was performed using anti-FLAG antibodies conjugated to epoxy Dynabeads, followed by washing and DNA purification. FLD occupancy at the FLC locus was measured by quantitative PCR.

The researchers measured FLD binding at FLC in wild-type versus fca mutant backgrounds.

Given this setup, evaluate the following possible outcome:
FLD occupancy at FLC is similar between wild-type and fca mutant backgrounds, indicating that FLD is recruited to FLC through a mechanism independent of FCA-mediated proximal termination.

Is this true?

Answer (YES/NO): NO